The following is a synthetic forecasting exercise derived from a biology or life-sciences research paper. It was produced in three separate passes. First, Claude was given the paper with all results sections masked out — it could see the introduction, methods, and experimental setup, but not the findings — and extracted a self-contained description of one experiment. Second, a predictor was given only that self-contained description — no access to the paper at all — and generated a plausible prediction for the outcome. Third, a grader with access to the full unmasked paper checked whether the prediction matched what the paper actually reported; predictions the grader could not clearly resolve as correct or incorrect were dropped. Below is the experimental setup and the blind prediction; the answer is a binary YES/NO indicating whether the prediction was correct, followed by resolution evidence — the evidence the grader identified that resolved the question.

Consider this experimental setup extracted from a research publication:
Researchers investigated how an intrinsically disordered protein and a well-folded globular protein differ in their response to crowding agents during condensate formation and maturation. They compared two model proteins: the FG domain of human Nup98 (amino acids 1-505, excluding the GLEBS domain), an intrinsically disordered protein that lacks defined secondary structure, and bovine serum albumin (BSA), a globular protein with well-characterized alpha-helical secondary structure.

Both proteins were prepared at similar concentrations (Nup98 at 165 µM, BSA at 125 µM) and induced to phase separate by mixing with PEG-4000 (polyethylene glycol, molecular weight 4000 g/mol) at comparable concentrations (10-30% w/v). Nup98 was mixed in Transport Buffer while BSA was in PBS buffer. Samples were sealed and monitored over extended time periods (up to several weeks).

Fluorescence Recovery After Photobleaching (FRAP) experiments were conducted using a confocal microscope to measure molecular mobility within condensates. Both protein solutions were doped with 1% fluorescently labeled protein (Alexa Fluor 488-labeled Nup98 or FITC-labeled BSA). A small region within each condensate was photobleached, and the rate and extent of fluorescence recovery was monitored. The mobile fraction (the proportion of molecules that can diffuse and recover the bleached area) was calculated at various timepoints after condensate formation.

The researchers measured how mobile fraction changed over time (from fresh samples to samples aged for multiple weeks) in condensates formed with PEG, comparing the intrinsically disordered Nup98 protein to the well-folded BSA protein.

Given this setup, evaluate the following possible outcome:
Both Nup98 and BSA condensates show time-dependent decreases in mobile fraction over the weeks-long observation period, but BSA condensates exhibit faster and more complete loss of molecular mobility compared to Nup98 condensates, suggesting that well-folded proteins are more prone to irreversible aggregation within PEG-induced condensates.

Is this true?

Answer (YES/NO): NO